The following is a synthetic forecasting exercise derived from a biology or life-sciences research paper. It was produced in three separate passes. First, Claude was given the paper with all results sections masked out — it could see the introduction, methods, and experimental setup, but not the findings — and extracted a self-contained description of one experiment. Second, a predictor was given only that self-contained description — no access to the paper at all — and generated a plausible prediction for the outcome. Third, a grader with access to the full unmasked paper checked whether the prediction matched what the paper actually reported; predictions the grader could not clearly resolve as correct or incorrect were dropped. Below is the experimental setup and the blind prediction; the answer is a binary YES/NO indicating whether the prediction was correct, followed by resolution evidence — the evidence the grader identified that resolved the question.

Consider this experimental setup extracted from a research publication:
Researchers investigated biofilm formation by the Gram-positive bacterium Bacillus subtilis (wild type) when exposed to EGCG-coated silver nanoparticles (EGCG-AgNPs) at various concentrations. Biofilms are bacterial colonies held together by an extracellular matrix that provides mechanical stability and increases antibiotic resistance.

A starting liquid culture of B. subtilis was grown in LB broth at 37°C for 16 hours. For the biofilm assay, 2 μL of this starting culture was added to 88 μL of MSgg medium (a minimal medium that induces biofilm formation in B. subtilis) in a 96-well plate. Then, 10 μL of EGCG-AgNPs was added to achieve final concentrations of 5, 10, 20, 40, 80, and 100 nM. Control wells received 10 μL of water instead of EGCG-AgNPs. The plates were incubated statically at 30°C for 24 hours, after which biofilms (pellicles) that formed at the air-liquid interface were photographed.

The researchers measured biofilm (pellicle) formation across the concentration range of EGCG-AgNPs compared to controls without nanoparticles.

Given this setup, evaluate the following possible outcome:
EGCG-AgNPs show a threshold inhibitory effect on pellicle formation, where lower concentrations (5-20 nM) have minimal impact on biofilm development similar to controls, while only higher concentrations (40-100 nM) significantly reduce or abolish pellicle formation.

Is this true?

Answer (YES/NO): NO